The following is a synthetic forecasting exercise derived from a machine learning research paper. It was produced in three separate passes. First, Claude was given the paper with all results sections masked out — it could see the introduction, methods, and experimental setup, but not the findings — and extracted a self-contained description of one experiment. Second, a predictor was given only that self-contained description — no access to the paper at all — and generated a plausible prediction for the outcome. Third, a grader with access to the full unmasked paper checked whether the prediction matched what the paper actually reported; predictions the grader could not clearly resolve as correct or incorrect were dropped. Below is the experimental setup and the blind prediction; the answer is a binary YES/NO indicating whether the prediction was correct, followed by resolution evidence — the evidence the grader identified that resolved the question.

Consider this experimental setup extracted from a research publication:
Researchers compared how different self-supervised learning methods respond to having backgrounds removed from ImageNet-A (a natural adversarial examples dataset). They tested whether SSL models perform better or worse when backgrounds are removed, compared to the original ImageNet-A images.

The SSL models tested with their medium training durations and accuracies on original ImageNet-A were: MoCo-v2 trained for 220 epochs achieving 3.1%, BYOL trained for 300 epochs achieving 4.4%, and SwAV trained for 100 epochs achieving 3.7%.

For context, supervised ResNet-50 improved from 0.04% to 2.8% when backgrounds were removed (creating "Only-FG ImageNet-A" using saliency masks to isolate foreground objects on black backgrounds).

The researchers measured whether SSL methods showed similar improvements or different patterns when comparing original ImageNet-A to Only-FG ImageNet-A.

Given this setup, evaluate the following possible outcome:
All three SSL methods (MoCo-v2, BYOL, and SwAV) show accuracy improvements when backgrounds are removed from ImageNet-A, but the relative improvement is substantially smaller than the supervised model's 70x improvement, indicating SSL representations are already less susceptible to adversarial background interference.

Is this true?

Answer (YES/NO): NO